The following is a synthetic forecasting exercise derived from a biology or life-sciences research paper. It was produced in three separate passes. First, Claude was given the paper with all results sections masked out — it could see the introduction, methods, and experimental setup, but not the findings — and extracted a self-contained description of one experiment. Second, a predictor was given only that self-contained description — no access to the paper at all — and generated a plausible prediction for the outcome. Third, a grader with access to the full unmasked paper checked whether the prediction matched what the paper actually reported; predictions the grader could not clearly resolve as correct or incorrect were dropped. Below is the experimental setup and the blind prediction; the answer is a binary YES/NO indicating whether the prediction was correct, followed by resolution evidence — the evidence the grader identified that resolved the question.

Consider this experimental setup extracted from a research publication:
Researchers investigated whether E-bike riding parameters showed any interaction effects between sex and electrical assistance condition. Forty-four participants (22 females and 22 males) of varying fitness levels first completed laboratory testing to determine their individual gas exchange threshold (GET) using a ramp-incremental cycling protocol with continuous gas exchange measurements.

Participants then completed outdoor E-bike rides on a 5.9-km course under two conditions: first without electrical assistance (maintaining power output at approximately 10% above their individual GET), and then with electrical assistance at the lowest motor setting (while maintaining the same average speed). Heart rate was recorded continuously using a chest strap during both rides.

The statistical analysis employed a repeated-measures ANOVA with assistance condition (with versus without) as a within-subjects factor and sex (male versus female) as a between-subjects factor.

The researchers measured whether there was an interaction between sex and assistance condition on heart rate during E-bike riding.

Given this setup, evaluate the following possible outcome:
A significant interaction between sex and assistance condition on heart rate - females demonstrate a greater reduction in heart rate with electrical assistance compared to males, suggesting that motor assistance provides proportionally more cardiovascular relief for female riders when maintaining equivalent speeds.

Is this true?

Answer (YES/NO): NO